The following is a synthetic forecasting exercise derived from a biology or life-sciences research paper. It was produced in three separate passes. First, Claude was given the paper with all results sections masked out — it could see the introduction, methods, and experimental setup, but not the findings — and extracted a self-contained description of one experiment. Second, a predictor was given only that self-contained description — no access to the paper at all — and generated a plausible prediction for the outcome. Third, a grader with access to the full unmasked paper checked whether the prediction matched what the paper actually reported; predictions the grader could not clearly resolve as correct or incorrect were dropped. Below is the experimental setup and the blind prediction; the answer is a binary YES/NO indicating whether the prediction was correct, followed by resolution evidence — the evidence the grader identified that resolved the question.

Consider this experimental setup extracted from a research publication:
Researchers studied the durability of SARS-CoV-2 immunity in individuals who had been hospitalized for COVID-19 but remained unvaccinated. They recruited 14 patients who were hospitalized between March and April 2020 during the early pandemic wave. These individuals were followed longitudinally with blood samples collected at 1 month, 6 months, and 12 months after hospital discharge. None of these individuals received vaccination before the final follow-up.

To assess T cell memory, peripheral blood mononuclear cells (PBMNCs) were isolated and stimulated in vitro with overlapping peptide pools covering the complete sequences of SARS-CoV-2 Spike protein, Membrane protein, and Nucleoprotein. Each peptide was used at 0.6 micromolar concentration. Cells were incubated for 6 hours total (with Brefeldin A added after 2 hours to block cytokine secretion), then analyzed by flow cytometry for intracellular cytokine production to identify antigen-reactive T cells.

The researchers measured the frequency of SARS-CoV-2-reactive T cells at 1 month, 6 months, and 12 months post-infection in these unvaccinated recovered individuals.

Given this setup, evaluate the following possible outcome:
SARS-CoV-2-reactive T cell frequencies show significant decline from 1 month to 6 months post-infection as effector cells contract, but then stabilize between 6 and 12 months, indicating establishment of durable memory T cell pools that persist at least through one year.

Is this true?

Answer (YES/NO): NO